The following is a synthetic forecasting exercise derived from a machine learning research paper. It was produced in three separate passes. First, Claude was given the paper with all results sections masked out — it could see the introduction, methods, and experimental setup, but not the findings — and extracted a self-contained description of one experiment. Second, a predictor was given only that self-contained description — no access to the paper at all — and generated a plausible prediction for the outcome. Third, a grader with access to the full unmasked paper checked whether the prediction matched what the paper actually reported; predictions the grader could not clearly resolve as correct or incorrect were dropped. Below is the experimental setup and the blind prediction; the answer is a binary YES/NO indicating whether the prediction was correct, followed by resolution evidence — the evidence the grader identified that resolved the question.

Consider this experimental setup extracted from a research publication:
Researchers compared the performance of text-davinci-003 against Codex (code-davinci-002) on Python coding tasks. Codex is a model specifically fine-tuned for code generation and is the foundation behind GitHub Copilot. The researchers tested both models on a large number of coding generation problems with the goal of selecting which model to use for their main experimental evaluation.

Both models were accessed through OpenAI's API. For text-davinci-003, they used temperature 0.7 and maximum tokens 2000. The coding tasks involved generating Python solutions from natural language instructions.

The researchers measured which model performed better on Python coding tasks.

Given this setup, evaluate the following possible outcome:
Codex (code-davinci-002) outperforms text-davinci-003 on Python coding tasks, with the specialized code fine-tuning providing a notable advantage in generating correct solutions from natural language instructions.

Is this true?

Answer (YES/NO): NO